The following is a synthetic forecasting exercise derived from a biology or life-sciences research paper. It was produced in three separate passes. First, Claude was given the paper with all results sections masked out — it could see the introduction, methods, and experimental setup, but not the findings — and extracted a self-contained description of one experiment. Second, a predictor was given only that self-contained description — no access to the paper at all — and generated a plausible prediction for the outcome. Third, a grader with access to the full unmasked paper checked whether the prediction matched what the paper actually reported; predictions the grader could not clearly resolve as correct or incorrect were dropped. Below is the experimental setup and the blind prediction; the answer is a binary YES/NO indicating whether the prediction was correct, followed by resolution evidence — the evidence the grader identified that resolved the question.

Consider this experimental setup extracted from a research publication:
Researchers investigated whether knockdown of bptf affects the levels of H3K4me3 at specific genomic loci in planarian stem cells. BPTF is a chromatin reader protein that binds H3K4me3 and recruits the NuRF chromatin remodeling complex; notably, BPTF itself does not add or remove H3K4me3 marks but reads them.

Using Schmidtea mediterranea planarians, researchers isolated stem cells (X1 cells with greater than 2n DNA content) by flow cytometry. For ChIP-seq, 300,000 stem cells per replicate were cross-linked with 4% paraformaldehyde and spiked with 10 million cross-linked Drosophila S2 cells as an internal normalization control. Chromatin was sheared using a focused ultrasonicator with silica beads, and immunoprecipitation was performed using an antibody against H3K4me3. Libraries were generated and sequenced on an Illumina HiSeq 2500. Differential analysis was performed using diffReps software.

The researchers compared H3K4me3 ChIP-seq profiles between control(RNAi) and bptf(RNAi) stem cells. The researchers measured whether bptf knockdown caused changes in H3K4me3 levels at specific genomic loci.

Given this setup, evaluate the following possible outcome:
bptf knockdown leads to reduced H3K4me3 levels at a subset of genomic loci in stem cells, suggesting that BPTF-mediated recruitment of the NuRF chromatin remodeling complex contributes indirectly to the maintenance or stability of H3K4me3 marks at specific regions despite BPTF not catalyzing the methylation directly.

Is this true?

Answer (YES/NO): NO